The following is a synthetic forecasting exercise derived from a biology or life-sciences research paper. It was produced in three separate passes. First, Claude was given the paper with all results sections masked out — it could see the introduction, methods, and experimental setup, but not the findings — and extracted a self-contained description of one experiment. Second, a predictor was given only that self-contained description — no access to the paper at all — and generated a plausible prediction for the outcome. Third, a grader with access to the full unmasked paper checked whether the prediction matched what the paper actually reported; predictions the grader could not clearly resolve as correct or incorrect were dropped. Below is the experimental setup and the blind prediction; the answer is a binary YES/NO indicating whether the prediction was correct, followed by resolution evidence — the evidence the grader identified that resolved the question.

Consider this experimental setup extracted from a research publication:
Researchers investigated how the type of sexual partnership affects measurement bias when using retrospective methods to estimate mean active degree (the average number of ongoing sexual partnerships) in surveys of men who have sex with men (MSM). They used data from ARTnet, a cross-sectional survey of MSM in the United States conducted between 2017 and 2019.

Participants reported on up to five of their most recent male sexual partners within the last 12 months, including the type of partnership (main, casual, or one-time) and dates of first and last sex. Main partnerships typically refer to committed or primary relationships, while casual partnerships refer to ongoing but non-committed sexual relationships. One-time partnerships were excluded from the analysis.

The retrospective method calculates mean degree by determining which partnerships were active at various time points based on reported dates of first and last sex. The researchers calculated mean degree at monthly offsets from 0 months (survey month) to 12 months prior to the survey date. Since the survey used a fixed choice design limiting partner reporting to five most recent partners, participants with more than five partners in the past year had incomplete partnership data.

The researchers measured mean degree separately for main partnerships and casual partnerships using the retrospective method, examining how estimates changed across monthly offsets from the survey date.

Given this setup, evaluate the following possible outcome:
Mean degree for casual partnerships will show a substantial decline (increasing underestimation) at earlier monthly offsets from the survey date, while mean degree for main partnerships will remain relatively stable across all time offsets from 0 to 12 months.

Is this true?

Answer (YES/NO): NO